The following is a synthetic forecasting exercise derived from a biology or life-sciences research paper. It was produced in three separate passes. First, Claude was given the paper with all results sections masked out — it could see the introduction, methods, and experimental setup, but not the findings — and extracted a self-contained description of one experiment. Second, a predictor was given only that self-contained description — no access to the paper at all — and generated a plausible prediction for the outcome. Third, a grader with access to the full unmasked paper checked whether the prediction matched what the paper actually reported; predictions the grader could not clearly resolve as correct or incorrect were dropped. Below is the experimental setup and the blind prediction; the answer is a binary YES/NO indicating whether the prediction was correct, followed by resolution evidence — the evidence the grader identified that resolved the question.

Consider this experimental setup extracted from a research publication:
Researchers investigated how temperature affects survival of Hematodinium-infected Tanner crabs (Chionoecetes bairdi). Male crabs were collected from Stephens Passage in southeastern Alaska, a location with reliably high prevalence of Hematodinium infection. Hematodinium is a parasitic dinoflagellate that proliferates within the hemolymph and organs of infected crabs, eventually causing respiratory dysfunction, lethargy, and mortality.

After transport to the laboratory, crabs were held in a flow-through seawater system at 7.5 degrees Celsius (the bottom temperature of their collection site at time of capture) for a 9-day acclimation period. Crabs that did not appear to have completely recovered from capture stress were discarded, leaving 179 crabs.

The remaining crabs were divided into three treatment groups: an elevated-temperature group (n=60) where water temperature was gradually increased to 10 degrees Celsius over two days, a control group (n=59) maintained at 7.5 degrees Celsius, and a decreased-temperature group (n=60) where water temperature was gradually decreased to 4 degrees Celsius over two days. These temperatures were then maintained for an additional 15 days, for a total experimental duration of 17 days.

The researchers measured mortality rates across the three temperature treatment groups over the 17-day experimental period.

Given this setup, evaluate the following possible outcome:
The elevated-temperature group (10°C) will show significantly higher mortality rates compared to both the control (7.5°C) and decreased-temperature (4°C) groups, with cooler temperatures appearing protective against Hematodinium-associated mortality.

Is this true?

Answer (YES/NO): YES